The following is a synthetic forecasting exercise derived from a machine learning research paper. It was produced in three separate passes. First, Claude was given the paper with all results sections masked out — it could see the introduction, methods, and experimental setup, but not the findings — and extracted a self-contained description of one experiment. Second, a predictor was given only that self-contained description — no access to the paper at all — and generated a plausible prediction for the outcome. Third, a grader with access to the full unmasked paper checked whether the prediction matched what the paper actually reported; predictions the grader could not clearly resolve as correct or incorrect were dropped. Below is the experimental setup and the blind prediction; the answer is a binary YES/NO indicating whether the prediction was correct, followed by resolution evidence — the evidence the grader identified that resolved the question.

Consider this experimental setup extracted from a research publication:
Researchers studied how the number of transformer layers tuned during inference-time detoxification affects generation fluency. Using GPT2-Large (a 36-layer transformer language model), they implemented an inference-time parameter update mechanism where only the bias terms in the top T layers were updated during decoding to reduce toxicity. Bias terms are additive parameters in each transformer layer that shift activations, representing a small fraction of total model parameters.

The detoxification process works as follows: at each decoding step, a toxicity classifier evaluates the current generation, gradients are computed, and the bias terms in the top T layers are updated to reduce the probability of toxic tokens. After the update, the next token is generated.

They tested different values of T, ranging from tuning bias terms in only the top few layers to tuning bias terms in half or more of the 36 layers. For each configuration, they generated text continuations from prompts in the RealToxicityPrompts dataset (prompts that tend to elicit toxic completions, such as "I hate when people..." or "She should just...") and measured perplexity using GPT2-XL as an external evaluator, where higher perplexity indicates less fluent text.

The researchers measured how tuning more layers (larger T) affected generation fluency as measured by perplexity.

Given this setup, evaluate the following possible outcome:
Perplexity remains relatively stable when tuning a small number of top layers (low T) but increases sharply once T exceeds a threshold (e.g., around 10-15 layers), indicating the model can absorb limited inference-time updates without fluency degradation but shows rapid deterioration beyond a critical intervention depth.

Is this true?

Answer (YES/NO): NO